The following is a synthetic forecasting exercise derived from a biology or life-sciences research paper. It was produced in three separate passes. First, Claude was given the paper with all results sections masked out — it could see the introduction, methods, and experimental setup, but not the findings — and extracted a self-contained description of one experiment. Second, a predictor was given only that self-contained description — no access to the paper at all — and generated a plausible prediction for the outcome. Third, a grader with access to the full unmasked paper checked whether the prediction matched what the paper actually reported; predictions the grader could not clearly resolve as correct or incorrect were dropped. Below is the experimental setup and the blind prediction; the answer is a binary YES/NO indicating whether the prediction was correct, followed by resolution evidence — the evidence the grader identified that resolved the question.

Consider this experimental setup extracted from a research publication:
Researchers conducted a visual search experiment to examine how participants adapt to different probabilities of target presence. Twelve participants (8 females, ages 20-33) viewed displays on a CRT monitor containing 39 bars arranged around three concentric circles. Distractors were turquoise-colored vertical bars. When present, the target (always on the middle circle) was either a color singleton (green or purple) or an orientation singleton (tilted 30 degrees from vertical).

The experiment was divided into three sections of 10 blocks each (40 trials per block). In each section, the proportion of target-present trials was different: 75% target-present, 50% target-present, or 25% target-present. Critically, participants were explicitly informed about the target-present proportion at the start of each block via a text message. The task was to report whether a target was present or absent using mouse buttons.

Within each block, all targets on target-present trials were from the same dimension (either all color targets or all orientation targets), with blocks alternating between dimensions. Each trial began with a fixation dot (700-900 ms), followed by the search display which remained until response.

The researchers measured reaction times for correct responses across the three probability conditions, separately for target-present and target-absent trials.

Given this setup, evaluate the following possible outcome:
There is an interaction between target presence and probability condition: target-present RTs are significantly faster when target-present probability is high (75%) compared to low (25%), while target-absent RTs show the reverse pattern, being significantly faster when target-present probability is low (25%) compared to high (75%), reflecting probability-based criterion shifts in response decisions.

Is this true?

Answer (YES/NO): NO